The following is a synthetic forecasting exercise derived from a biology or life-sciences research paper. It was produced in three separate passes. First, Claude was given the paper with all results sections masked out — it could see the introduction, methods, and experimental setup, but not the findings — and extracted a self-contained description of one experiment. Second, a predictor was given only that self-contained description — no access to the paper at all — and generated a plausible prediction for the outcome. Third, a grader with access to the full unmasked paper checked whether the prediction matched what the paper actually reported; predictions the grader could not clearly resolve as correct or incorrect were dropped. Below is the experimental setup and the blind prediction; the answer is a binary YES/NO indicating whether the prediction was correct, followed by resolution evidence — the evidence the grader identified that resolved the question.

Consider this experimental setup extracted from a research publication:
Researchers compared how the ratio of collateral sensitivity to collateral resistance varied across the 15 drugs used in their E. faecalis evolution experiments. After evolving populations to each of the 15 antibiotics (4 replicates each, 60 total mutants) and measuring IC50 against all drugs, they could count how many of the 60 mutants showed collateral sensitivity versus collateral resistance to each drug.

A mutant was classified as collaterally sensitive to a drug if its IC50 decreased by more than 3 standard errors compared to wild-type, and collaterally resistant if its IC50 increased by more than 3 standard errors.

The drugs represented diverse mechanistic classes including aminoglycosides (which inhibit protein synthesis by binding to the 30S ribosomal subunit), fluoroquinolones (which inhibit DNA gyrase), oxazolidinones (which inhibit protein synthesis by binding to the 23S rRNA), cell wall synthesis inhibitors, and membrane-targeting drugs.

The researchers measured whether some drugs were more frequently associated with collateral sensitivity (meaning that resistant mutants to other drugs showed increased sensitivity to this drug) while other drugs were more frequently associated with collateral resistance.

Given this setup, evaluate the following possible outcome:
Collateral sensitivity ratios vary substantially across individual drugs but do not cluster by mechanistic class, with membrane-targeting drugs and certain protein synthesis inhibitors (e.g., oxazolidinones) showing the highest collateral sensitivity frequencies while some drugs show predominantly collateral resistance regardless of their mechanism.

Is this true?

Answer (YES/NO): NO